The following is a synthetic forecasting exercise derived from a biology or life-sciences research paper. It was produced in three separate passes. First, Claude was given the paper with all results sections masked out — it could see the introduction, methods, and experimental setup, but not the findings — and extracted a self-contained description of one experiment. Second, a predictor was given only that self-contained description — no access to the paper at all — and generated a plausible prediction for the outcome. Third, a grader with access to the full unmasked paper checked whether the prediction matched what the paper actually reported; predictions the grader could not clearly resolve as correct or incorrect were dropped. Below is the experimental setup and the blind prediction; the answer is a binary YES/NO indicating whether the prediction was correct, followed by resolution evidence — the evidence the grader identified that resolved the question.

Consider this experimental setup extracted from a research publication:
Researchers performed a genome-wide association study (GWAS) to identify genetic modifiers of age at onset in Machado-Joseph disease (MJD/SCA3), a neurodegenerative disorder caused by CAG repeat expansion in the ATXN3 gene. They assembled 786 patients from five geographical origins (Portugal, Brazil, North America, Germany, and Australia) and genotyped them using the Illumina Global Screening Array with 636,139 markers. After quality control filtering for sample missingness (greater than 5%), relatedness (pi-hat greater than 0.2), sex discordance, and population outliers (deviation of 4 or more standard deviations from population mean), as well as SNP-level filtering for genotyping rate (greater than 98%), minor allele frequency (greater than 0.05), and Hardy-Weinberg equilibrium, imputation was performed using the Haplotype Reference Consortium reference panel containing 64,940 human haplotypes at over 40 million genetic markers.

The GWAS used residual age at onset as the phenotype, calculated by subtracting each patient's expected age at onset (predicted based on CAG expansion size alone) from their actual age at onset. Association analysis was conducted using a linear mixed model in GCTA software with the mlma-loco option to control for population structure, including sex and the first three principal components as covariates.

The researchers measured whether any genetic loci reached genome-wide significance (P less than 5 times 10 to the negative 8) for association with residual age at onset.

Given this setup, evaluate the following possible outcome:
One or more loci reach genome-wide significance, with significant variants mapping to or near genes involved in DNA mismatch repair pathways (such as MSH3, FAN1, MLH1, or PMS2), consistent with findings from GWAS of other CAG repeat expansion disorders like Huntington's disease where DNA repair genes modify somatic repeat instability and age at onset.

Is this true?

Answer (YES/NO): NO